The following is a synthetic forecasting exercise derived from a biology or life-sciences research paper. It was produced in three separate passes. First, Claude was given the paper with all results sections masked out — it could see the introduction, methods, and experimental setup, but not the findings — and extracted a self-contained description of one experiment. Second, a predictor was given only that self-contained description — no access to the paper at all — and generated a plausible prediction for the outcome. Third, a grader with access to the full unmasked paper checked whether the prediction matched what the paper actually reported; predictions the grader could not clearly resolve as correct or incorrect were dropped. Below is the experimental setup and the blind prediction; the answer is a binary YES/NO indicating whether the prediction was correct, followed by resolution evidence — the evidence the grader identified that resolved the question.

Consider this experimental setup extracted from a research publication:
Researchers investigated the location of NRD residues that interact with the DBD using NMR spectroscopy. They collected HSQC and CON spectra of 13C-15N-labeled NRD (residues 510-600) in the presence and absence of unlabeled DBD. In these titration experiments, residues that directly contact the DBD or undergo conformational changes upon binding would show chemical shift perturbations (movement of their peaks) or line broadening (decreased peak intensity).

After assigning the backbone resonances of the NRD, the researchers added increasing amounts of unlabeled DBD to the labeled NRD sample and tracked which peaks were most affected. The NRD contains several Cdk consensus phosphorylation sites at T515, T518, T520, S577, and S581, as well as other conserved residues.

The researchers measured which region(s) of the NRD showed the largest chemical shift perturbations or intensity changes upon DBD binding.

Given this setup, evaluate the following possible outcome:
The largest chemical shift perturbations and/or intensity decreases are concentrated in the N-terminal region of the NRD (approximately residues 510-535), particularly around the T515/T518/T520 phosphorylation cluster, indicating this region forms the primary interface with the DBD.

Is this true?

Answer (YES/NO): YES